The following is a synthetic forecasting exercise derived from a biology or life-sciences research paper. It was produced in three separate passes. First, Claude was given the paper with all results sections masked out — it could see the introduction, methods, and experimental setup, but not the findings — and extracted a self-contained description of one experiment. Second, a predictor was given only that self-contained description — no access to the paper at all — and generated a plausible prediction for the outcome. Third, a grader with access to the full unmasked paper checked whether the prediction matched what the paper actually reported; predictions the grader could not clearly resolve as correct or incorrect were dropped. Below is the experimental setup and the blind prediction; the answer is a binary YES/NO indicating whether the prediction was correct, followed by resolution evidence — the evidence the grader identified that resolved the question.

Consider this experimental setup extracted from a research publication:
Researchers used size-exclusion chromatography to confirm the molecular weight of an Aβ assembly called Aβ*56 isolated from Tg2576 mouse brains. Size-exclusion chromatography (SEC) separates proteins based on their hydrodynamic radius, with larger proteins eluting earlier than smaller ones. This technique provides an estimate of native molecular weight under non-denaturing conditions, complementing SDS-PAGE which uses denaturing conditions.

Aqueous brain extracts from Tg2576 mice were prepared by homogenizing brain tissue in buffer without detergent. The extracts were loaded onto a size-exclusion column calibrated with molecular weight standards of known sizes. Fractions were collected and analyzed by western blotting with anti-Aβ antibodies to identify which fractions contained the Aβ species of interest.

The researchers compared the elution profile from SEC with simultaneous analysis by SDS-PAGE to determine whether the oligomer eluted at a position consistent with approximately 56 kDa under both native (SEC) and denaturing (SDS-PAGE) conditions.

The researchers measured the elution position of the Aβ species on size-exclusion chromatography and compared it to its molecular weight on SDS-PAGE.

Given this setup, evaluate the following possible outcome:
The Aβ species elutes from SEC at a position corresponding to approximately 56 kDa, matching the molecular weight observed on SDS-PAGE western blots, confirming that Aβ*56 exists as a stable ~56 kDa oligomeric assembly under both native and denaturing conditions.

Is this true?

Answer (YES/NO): YES